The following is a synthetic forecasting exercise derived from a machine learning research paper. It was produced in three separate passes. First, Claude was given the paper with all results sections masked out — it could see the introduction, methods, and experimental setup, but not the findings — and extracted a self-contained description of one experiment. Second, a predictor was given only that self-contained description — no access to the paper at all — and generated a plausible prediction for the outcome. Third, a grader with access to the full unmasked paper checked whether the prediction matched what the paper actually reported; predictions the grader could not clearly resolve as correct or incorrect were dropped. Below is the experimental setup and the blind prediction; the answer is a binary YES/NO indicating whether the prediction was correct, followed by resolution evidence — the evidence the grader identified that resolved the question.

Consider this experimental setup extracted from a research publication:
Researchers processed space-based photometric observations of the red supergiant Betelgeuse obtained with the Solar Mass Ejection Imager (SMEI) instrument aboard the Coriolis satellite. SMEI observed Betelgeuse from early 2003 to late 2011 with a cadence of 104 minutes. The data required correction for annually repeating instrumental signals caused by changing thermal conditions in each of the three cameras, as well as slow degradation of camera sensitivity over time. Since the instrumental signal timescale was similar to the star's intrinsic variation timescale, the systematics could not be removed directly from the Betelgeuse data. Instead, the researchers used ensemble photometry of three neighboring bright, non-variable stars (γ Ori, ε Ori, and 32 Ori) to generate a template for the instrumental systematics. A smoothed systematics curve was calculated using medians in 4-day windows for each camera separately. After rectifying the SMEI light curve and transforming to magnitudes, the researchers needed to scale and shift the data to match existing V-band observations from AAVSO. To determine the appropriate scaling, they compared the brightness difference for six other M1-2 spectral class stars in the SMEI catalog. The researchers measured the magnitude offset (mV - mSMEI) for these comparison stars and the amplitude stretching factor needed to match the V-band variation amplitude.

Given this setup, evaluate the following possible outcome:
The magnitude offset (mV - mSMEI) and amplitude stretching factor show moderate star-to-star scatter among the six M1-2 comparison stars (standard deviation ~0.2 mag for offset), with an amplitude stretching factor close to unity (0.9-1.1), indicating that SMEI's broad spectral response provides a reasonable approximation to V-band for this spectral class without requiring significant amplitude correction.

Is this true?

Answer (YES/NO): NO